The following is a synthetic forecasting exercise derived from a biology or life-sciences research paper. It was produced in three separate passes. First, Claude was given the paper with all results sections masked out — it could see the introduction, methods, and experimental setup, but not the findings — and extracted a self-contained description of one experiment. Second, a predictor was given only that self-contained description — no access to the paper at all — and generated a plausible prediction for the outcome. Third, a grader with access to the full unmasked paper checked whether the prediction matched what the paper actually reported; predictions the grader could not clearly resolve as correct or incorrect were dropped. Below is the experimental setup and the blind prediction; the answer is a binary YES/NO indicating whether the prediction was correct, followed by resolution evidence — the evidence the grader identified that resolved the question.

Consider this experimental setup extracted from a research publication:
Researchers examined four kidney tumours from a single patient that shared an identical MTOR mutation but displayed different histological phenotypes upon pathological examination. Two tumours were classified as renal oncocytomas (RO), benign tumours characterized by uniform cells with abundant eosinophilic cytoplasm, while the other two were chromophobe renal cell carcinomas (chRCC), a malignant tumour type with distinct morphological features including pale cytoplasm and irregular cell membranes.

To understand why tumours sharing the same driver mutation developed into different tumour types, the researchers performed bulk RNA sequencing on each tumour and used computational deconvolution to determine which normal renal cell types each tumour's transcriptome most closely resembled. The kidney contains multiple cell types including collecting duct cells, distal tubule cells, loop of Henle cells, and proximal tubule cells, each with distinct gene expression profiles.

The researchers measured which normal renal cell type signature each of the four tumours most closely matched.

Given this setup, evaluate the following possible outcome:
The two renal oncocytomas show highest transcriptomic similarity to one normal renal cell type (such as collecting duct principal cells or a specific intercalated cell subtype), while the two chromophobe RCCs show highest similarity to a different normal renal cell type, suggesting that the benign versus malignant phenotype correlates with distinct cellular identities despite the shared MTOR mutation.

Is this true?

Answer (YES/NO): NO